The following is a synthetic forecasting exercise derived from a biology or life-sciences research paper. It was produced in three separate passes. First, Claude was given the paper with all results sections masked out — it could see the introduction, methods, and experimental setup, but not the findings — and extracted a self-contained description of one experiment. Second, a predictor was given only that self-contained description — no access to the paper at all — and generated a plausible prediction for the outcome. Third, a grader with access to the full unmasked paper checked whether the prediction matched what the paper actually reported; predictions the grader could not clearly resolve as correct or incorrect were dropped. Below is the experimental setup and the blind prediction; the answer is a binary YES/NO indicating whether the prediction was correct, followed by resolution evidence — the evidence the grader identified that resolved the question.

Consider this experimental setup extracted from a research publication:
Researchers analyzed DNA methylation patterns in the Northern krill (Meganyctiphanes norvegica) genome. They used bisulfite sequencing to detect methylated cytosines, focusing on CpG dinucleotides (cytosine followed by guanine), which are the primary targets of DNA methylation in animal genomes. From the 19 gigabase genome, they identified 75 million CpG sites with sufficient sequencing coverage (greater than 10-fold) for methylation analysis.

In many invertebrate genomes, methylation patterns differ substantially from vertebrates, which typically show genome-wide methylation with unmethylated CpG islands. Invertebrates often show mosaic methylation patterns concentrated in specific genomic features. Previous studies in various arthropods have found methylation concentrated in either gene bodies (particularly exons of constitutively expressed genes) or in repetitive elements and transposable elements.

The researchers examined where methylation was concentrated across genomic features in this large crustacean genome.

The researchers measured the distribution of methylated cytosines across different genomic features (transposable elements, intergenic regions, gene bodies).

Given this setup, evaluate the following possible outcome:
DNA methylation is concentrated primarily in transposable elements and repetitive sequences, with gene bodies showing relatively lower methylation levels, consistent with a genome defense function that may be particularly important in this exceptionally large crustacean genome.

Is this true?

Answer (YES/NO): NO